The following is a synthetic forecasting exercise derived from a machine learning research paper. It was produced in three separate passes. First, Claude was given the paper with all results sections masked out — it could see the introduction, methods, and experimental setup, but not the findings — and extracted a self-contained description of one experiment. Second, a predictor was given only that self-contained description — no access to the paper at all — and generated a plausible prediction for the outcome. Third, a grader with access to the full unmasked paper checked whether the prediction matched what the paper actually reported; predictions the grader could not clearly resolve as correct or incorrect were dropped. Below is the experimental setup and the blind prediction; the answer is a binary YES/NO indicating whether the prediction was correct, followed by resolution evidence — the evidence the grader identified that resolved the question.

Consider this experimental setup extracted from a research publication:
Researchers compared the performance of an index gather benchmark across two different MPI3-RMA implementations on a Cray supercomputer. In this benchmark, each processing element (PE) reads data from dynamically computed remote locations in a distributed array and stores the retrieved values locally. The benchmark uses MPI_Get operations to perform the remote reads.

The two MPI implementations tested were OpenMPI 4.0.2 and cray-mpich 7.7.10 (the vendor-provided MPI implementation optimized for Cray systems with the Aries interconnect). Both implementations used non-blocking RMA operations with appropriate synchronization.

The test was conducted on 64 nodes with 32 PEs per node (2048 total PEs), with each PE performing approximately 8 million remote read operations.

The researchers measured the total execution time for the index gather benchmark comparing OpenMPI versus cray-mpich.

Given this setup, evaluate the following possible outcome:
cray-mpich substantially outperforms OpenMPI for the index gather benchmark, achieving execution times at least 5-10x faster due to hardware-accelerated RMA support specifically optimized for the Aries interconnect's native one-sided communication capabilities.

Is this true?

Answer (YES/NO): NO